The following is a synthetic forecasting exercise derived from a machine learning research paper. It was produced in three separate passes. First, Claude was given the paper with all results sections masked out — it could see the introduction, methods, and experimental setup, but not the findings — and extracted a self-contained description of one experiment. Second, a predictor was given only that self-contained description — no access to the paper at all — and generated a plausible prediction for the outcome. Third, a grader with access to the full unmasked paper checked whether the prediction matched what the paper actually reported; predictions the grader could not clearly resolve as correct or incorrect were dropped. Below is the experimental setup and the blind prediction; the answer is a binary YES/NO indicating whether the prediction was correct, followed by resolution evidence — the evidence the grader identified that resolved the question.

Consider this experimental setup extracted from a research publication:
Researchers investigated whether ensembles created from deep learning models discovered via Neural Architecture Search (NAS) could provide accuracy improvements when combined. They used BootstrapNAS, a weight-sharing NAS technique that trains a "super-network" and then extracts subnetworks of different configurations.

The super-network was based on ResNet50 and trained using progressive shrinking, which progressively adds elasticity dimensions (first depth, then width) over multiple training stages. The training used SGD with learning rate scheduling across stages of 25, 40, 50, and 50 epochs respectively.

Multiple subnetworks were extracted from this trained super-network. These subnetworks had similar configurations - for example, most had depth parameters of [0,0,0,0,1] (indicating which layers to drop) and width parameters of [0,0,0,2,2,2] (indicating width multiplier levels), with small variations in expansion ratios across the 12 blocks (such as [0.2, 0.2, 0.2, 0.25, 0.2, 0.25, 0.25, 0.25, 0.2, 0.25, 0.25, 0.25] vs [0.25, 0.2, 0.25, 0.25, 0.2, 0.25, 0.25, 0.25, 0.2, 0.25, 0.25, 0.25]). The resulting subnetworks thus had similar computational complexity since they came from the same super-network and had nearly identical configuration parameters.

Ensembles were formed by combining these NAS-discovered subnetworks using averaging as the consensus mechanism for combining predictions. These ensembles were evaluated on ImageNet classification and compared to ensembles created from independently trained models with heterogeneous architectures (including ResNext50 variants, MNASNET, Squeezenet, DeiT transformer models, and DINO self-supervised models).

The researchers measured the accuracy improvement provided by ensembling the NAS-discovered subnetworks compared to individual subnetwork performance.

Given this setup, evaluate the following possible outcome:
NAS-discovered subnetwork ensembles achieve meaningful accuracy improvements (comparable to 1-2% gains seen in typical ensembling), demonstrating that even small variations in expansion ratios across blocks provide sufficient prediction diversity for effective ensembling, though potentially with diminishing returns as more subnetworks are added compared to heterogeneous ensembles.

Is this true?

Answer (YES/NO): NO